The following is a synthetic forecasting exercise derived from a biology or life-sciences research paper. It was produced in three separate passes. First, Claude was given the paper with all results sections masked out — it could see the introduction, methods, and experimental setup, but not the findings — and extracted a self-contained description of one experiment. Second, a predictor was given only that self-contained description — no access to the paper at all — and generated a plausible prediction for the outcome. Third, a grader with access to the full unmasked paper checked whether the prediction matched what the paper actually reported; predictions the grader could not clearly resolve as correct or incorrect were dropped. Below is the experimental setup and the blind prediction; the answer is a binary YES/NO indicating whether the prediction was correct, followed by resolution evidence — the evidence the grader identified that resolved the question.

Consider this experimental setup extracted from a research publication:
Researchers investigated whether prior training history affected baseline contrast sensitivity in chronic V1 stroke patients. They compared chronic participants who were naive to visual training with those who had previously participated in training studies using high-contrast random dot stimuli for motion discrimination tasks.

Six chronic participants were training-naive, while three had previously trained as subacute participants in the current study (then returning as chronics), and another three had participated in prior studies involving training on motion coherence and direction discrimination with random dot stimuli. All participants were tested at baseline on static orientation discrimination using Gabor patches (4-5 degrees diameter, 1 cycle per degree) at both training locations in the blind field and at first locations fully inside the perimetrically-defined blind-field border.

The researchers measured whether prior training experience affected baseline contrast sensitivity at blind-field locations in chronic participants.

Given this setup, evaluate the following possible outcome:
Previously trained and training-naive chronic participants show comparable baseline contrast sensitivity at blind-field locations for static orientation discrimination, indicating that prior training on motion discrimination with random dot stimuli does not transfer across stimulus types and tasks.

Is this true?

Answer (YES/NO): YES